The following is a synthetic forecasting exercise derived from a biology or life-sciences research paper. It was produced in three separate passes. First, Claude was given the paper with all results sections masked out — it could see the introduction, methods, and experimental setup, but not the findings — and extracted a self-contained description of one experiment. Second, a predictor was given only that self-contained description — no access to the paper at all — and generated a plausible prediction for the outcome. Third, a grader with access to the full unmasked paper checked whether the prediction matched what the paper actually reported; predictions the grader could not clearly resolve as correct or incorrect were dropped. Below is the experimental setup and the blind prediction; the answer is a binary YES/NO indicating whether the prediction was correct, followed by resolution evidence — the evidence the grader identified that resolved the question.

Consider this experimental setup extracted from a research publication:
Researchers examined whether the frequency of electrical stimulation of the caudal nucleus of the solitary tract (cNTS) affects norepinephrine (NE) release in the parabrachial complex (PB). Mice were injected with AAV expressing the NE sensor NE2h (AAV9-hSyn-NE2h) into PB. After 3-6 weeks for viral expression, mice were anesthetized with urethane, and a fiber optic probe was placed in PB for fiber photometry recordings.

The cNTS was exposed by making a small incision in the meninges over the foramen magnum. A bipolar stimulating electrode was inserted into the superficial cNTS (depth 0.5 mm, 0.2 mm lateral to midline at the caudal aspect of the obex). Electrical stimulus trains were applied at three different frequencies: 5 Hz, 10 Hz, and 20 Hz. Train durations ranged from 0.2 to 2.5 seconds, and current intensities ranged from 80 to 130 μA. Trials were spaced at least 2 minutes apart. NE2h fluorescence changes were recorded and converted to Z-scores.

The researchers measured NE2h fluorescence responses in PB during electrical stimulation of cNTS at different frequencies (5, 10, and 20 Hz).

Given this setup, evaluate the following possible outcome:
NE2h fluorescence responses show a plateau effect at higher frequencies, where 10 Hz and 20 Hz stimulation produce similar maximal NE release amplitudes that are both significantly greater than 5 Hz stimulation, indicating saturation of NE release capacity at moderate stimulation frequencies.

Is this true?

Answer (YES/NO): NO